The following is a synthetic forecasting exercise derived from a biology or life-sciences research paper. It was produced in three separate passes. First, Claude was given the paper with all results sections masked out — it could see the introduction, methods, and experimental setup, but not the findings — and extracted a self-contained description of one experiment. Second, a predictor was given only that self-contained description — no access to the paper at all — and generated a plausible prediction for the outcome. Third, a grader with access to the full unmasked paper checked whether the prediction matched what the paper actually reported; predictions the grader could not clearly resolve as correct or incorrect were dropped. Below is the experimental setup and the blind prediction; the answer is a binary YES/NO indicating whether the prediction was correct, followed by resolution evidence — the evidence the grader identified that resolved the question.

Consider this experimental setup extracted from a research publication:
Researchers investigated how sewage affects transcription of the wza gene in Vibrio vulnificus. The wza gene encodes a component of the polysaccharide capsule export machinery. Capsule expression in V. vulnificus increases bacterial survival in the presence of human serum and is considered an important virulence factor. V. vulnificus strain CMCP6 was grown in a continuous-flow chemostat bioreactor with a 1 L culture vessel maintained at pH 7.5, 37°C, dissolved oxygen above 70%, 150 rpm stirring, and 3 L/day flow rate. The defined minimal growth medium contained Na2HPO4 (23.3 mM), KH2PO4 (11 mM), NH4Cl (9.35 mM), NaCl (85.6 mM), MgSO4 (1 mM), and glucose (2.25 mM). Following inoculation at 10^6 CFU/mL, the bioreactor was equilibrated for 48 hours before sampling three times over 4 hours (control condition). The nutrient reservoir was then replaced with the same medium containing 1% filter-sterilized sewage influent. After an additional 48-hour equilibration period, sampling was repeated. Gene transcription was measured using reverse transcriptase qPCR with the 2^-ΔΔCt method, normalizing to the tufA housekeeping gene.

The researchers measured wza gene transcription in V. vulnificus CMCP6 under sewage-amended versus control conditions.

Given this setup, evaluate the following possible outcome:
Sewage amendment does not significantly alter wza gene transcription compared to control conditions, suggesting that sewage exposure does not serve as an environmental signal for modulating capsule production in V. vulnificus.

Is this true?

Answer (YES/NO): YES